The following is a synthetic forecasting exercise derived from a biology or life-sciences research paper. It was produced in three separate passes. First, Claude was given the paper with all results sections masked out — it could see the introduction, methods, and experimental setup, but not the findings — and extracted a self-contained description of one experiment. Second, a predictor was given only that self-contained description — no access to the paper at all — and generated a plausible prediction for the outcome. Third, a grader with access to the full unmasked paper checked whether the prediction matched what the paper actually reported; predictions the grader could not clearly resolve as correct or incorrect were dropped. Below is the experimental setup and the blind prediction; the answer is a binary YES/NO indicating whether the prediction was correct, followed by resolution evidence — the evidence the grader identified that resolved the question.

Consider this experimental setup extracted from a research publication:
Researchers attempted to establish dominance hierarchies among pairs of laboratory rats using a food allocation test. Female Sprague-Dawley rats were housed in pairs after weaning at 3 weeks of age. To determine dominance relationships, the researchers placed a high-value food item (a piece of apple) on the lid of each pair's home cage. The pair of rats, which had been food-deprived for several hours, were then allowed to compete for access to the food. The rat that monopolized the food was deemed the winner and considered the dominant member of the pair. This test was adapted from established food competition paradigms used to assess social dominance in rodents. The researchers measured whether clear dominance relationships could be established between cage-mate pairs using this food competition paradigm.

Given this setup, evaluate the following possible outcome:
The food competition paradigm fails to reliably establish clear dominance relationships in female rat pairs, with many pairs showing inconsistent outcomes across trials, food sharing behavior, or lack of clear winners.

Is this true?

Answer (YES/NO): YES